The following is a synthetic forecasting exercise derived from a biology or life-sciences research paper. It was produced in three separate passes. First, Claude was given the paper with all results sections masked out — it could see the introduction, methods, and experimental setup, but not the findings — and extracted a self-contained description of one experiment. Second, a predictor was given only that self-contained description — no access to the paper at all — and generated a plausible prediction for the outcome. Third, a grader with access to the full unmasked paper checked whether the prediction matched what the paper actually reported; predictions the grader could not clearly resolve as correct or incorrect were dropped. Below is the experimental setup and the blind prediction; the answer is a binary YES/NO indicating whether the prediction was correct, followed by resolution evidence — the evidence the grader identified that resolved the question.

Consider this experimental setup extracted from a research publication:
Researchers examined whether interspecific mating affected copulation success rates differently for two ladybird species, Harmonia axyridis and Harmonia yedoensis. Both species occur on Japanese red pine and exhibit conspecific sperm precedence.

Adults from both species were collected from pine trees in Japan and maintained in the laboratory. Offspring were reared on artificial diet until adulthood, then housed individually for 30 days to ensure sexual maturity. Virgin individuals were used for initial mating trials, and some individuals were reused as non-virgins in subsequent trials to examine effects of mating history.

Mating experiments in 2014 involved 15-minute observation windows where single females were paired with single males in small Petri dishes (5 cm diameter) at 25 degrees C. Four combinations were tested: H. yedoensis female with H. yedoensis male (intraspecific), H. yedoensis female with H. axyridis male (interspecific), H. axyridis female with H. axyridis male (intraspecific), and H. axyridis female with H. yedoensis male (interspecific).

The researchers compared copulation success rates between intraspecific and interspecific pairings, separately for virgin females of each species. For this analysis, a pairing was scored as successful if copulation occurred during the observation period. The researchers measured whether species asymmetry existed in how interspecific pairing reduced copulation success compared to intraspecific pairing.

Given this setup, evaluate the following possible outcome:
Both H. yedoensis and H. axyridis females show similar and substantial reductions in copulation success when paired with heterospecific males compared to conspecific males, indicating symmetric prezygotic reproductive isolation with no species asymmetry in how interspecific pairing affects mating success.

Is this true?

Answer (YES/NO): NO